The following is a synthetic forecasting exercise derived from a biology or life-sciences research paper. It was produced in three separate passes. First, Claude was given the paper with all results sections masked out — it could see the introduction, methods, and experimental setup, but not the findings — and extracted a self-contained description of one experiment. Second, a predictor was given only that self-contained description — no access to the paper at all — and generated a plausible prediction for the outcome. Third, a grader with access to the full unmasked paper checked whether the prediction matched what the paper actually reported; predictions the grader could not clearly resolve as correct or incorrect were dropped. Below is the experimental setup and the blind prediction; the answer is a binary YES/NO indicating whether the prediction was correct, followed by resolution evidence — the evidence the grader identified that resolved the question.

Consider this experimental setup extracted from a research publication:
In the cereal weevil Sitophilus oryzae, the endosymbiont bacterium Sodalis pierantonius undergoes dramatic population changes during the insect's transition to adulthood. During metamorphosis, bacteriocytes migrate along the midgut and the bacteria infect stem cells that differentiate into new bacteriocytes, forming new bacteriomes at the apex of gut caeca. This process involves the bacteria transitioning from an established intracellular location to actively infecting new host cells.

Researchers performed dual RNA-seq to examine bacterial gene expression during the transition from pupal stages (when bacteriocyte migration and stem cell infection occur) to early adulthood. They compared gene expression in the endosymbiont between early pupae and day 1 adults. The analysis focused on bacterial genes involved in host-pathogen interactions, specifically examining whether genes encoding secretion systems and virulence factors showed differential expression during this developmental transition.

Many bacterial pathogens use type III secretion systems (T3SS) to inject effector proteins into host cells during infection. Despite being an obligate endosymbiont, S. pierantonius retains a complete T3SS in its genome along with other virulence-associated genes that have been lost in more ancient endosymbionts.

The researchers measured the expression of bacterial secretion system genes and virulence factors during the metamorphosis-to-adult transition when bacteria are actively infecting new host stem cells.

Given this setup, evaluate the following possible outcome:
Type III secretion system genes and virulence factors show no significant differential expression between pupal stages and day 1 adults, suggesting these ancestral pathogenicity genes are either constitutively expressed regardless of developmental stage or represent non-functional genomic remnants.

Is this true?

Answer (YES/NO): NO